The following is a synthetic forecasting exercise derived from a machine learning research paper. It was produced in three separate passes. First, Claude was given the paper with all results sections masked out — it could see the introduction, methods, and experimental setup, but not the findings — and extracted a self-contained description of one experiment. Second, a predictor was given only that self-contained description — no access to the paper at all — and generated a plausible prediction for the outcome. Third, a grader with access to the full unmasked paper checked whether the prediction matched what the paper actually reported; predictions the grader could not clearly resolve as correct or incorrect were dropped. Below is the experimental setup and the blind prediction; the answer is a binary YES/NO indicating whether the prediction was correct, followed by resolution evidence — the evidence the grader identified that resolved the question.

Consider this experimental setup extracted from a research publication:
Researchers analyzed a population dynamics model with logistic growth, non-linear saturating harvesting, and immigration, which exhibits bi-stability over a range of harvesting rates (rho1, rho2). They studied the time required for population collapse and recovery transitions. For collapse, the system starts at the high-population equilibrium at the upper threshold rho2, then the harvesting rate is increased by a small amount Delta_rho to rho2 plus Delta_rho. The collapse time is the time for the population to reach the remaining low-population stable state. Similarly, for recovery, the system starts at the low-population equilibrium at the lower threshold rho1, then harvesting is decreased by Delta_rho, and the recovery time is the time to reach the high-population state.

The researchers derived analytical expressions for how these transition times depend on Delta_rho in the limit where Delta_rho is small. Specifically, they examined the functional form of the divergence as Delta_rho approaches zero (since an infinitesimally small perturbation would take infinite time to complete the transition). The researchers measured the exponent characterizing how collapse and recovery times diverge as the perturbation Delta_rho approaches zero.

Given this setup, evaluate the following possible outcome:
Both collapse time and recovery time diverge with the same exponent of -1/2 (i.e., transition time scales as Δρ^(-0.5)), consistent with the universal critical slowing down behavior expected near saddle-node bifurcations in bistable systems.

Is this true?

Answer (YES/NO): YES